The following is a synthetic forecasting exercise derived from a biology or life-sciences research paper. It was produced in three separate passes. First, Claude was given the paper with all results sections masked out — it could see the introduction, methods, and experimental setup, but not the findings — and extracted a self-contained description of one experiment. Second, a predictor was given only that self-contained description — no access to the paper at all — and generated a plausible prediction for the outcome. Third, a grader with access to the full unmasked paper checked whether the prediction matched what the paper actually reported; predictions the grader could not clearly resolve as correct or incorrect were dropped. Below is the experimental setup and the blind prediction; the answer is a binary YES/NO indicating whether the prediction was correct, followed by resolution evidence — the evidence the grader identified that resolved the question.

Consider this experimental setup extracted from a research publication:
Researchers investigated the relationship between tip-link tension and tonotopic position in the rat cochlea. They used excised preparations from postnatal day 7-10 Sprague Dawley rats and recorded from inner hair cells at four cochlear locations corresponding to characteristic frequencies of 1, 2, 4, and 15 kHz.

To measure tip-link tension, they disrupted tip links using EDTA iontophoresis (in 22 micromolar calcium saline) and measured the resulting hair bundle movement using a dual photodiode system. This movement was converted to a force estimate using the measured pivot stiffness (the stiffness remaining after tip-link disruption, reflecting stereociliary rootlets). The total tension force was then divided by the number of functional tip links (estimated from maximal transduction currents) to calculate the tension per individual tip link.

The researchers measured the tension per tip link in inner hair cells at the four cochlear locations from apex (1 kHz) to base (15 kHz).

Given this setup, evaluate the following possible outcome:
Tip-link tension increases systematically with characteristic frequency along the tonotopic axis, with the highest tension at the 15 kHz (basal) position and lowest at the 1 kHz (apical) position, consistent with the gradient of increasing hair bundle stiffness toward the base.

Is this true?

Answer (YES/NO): YES